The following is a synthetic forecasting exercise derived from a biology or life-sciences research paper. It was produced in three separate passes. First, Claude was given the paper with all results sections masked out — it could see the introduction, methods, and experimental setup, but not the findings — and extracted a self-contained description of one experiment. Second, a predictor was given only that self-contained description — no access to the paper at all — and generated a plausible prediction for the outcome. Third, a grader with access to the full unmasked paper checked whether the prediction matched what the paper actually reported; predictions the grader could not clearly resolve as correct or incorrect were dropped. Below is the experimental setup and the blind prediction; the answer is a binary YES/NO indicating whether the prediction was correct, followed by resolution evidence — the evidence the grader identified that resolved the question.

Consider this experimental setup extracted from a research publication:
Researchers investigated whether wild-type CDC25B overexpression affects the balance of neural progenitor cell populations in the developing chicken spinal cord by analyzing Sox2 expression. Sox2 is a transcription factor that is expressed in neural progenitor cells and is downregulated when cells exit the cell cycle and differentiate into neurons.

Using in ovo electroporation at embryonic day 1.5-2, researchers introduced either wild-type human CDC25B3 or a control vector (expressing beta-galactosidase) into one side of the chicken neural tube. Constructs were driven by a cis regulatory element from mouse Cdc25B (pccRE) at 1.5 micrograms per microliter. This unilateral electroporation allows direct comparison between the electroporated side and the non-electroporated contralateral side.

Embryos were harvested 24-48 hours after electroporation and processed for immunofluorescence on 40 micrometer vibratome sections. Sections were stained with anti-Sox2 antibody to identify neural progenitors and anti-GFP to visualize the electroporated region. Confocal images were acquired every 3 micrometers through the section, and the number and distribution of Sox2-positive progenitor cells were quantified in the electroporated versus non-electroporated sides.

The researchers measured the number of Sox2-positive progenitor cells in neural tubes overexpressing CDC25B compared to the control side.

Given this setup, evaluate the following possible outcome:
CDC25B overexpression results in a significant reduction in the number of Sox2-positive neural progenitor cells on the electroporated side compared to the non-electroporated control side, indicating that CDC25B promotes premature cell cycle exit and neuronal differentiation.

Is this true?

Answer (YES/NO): YES